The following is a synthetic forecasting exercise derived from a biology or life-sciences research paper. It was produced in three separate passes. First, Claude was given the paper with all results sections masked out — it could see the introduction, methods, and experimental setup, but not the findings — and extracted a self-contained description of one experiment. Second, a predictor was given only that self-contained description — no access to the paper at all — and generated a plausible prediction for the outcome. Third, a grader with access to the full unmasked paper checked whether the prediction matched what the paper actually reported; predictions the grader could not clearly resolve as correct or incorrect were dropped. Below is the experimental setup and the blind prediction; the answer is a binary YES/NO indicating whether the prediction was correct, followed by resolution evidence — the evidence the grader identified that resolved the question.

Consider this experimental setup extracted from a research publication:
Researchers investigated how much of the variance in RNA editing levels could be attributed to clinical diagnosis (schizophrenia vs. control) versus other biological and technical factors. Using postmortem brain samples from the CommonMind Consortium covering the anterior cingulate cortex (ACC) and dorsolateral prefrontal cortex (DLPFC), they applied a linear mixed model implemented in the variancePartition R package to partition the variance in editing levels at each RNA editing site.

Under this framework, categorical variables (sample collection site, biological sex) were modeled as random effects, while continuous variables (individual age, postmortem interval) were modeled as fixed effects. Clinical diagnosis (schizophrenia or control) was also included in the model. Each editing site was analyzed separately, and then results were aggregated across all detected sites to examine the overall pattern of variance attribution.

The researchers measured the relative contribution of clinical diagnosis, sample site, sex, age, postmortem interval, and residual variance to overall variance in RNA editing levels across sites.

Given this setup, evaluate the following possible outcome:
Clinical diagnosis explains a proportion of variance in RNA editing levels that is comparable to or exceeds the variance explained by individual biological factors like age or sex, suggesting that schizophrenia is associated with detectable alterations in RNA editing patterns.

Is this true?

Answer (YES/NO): NO